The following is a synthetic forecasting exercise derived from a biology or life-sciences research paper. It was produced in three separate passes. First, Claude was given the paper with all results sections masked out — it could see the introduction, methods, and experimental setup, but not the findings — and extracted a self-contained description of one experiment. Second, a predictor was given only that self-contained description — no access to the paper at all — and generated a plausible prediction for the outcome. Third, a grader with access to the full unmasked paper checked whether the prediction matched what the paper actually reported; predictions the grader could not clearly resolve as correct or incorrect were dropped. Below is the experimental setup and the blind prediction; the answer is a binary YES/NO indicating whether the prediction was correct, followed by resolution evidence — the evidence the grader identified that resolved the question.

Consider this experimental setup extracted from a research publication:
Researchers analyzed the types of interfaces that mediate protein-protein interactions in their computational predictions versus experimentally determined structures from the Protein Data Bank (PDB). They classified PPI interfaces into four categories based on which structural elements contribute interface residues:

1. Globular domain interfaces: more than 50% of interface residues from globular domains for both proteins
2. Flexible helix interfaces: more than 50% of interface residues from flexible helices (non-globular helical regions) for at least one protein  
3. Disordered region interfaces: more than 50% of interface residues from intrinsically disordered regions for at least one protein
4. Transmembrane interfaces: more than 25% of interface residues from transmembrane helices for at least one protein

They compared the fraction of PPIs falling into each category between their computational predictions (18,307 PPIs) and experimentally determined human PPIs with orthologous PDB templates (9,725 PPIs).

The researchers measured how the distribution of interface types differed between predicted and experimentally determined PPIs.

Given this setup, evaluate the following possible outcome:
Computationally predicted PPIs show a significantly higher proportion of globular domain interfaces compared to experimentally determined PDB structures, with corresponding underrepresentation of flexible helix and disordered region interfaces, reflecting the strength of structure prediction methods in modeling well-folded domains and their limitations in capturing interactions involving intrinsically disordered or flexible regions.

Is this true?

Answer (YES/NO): NO